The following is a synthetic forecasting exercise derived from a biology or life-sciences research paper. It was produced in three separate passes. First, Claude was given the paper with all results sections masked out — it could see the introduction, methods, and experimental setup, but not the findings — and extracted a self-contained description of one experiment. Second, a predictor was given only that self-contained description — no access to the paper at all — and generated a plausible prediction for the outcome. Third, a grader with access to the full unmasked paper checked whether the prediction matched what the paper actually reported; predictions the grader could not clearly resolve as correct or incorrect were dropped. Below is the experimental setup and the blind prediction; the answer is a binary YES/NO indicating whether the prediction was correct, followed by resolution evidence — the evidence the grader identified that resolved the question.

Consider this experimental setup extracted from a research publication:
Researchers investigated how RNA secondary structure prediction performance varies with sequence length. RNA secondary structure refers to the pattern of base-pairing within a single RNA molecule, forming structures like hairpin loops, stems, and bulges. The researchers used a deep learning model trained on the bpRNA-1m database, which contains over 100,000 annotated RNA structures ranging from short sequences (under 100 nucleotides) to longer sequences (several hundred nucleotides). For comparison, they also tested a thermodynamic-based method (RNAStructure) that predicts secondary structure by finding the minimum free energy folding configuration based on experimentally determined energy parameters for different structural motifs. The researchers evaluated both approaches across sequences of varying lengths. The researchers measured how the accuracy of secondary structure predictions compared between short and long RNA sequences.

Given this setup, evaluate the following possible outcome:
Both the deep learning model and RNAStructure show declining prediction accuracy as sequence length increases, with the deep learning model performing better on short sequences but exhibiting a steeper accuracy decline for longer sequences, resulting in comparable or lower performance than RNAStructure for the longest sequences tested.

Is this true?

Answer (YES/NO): NO